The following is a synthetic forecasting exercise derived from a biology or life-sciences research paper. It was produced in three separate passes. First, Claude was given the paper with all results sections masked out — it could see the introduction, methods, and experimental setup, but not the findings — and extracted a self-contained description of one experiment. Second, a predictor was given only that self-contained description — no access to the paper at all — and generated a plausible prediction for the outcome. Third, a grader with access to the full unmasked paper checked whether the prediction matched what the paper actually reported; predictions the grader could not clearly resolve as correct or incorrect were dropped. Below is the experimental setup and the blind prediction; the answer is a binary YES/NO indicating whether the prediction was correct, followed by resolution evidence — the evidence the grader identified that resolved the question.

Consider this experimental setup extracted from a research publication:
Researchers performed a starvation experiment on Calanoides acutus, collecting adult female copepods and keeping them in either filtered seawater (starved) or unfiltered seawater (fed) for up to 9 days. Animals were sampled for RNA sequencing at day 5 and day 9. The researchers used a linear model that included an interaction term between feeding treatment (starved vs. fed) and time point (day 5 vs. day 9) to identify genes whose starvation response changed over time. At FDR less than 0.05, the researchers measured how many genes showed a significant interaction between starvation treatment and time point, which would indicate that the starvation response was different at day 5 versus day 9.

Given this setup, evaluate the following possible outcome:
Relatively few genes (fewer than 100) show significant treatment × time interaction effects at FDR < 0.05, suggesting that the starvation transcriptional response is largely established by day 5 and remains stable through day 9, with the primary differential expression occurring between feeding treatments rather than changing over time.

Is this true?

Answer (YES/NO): YES